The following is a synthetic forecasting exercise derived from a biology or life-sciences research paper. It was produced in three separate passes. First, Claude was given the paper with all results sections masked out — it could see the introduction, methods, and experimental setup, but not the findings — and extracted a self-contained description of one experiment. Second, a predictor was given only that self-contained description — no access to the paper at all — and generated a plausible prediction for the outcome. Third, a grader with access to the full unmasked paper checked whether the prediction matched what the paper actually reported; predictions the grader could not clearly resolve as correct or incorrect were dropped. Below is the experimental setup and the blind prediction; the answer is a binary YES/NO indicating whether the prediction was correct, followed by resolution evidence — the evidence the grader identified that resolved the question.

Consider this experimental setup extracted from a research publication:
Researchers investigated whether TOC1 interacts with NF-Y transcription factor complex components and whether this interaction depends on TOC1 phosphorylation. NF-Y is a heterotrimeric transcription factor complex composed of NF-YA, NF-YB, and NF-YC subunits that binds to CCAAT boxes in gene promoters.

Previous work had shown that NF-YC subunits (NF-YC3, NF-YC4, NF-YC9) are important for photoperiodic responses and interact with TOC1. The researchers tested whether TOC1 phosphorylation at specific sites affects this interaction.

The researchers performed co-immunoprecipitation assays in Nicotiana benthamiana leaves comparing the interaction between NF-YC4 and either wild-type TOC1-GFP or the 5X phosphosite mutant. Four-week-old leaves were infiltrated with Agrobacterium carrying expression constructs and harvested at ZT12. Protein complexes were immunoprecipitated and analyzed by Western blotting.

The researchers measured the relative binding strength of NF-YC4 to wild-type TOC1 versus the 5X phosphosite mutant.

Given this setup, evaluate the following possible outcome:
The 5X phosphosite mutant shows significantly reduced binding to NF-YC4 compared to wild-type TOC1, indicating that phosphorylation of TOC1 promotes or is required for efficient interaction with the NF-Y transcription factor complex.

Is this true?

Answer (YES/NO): YES